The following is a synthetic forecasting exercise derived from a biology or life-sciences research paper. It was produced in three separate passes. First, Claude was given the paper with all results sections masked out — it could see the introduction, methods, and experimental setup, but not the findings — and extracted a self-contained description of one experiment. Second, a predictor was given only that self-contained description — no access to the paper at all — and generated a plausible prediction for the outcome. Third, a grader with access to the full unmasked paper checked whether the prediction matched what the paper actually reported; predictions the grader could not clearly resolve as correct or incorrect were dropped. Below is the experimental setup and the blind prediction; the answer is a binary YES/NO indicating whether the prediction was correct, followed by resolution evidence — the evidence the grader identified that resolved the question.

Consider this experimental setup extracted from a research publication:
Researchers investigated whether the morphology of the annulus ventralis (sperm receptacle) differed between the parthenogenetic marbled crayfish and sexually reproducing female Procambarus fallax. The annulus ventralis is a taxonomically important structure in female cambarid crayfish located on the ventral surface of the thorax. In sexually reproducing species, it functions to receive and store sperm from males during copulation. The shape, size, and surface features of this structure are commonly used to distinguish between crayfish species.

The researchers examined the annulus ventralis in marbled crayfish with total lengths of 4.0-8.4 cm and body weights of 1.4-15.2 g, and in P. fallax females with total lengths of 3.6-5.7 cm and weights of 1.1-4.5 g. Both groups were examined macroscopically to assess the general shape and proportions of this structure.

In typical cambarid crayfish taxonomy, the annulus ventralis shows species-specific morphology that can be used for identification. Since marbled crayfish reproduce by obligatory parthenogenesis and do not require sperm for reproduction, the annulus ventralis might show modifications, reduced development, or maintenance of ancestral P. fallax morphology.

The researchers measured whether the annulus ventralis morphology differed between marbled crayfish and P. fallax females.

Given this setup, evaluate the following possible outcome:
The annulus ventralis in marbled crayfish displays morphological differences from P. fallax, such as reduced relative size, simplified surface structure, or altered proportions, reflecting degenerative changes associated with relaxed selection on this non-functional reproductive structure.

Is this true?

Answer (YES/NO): NO